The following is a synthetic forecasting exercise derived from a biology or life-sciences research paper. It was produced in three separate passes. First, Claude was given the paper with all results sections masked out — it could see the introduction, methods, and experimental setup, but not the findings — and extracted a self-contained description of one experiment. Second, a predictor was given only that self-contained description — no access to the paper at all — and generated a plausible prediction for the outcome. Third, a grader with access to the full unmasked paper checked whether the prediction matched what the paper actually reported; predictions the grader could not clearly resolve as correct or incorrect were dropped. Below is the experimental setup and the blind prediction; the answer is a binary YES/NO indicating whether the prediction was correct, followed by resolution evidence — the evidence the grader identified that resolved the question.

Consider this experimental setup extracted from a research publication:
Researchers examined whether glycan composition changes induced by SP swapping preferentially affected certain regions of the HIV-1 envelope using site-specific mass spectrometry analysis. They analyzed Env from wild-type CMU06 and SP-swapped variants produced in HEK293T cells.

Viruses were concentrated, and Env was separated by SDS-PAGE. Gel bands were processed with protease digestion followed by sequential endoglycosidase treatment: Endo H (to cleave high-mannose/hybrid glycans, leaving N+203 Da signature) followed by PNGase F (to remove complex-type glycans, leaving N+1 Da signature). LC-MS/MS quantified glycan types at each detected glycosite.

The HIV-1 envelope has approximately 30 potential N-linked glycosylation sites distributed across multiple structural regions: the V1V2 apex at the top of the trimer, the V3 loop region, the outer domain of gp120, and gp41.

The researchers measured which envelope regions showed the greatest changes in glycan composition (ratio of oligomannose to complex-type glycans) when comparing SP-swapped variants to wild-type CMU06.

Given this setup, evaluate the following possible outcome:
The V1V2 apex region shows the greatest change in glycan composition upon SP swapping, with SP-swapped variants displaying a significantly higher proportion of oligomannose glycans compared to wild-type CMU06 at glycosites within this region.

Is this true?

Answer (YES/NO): NO